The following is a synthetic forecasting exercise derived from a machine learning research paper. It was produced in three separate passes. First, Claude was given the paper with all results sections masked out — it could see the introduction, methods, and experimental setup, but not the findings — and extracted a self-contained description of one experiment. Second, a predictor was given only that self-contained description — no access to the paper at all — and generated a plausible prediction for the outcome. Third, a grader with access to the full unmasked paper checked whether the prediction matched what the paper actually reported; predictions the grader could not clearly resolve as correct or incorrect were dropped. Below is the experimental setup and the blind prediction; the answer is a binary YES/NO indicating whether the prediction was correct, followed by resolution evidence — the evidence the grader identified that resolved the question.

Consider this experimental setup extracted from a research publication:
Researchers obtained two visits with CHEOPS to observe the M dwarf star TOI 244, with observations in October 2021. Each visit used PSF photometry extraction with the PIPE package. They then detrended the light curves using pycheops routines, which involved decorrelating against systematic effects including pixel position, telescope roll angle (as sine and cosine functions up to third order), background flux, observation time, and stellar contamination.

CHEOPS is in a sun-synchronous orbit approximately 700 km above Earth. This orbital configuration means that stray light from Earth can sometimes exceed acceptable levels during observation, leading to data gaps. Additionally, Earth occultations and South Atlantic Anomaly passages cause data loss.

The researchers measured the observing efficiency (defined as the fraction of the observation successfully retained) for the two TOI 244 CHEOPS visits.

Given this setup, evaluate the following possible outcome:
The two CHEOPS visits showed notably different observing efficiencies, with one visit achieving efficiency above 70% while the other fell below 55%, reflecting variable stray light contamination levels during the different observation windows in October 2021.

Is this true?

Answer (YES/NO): NO